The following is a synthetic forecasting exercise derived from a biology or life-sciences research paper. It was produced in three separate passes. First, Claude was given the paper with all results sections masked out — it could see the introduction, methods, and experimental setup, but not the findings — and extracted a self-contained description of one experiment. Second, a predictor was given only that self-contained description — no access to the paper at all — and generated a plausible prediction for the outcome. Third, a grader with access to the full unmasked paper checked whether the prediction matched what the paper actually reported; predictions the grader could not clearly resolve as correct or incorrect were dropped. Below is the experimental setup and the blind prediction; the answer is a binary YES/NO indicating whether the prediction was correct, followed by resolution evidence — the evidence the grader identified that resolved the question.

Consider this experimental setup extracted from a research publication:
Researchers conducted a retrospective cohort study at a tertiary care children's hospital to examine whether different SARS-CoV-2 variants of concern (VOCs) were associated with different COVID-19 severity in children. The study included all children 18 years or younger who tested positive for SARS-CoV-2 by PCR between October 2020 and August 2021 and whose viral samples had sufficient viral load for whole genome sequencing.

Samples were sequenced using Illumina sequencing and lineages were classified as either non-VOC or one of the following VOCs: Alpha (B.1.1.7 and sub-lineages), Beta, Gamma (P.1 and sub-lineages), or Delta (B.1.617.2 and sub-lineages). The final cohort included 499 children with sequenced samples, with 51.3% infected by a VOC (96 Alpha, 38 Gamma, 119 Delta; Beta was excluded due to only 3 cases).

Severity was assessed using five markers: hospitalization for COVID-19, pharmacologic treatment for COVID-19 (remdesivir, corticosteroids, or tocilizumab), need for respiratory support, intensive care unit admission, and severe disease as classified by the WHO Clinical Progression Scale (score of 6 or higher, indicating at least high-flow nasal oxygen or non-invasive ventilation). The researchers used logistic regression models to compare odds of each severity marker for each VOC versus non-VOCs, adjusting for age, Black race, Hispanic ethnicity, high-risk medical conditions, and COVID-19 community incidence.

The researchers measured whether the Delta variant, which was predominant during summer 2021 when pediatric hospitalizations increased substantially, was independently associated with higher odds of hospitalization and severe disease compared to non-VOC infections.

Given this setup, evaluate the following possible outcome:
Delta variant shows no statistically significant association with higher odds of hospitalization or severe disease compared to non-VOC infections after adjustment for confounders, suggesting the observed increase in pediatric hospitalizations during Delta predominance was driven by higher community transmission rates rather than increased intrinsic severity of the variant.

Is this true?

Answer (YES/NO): YES